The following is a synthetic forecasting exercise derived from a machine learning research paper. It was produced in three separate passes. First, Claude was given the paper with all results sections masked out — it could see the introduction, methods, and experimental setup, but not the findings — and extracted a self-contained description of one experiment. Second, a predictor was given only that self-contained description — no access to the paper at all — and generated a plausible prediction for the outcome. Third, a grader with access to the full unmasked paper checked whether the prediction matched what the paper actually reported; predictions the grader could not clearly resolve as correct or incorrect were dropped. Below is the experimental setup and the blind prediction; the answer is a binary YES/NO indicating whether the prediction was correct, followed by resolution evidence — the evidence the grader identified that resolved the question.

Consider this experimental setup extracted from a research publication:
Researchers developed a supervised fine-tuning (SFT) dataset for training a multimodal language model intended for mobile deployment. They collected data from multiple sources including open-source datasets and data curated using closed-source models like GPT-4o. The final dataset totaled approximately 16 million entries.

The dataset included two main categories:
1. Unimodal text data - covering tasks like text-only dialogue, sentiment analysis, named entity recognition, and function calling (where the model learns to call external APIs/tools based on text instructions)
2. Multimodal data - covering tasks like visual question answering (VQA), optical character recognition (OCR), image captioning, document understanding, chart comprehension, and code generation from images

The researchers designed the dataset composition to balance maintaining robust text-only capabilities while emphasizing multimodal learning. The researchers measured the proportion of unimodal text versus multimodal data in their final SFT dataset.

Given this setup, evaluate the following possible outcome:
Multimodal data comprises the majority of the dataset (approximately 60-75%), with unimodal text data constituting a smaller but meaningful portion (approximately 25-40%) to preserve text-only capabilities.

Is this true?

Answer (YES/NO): NO